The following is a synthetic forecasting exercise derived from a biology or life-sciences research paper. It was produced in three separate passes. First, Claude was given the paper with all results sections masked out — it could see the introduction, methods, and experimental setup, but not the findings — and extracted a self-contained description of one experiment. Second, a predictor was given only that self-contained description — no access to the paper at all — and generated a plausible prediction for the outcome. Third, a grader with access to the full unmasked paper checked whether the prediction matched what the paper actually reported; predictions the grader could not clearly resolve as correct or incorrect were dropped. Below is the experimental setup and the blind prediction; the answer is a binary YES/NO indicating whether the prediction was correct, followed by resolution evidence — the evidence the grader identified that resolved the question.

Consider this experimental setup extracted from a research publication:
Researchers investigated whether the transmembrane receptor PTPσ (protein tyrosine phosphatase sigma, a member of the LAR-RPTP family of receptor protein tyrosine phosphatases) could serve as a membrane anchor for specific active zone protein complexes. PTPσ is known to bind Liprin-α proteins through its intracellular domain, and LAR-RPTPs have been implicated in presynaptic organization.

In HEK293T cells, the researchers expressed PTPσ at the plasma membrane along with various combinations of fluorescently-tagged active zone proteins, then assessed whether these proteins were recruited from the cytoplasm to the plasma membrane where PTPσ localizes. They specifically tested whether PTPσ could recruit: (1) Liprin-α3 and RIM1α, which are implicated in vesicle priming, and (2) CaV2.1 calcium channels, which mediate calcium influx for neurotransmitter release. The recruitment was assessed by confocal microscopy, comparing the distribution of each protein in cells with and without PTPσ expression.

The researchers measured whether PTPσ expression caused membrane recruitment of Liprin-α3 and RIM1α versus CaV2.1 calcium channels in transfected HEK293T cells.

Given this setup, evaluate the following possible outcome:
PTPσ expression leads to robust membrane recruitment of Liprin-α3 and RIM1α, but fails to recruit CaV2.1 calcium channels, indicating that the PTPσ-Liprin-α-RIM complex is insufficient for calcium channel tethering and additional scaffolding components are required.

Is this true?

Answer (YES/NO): YES